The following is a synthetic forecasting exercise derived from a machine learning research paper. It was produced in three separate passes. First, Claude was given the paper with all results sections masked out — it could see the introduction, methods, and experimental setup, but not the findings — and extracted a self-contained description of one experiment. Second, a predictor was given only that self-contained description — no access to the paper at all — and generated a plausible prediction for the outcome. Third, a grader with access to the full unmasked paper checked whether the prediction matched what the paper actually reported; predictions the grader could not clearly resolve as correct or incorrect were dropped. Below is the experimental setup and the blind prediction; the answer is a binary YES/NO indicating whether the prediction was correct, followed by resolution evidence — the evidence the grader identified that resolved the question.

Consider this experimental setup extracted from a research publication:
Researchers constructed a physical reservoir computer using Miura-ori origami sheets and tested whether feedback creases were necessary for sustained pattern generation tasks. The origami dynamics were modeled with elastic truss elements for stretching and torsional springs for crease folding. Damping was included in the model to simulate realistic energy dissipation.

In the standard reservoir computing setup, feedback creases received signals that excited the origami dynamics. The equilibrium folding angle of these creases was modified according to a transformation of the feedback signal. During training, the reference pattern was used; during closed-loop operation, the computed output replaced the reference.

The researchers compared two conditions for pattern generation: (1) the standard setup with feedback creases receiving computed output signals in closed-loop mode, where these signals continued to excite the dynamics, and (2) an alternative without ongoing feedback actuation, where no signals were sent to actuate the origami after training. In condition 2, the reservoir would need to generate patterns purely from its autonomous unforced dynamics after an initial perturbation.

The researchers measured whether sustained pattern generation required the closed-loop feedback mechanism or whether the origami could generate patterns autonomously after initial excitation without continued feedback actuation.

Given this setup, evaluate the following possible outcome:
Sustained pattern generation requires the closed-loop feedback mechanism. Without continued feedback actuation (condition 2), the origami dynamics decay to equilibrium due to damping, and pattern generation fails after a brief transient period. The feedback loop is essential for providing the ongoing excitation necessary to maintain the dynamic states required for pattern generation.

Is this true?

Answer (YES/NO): NO